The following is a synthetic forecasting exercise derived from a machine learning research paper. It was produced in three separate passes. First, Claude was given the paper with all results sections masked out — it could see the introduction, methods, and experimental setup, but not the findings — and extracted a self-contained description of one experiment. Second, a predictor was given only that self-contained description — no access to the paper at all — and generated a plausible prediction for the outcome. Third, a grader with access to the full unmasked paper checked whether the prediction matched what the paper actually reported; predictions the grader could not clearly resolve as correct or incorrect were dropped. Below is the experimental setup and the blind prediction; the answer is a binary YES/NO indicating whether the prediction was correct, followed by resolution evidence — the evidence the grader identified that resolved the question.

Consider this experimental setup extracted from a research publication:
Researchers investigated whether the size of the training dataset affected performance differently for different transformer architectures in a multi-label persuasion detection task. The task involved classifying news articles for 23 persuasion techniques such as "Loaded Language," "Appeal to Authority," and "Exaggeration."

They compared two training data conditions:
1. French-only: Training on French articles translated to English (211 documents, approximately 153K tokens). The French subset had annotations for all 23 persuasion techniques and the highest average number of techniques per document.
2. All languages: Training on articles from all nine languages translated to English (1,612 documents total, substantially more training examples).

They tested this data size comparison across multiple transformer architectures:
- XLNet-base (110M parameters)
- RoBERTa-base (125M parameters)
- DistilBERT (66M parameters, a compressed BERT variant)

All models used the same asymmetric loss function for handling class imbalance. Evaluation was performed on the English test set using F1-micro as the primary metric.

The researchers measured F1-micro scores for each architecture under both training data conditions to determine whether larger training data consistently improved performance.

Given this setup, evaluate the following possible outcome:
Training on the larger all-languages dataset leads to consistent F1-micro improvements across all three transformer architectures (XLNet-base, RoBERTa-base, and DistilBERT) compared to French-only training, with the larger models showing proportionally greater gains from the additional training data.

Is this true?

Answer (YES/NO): NO